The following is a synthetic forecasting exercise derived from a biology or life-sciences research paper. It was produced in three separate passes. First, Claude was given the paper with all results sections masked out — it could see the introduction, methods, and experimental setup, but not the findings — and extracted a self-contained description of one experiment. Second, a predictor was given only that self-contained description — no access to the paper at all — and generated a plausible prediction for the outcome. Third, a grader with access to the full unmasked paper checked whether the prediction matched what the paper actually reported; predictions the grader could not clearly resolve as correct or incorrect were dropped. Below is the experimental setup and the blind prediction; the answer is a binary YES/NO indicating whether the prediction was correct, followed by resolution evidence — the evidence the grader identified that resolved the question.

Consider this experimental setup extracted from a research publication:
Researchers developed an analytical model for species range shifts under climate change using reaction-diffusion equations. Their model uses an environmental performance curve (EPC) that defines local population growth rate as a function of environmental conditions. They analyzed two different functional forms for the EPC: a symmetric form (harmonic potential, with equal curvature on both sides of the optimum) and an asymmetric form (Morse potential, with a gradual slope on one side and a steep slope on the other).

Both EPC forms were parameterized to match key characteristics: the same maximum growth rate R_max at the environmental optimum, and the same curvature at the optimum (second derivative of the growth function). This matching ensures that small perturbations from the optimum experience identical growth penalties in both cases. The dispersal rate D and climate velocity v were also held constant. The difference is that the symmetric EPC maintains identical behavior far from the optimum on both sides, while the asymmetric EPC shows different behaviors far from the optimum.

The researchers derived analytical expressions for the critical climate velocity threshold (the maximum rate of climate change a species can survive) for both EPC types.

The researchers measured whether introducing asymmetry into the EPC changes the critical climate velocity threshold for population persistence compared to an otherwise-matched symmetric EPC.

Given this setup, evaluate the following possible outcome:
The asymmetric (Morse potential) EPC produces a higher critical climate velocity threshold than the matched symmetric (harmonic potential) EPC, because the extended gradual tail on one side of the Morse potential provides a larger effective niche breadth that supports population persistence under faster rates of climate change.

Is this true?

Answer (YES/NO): NO